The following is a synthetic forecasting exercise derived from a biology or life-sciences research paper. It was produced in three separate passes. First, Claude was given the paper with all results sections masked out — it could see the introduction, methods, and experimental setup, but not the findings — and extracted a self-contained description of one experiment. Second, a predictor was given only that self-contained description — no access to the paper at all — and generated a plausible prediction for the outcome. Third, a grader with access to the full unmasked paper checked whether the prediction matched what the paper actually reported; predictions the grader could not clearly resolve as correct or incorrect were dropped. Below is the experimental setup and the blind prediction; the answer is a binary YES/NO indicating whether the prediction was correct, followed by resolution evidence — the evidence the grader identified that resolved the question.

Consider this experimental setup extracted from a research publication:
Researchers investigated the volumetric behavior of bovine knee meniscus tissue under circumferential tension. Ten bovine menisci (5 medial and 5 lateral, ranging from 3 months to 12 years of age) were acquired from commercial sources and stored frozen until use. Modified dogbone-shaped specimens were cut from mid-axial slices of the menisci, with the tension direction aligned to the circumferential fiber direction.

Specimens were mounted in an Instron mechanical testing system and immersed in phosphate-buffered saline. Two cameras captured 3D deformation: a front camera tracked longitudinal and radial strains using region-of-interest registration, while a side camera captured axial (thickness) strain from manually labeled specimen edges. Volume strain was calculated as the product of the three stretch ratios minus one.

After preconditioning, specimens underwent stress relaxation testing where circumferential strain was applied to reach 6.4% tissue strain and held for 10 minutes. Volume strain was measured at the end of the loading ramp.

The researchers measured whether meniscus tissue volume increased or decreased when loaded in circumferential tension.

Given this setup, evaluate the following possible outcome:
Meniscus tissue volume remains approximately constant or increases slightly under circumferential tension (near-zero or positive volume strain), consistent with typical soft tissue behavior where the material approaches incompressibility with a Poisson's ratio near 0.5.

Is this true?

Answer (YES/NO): NO